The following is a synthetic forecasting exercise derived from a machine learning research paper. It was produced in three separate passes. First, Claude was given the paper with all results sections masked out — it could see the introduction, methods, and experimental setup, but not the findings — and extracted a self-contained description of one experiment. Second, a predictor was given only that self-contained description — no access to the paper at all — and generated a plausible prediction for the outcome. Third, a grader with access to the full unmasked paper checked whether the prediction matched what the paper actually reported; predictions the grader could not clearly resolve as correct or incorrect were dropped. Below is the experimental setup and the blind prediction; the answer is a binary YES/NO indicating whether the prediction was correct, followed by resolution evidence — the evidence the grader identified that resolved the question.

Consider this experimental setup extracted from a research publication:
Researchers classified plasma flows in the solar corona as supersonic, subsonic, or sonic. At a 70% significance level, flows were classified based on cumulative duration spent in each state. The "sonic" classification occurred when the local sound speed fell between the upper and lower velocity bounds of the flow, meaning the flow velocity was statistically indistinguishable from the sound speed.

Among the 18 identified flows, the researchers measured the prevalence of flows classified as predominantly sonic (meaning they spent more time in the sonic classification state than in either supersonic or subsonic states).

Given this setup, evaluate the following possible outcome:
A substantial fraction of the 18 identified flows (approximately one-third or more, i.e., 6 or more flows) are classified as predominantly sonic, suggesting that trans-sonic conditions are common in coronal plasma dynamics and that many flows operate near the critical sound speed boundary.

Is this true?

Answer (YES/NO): NO